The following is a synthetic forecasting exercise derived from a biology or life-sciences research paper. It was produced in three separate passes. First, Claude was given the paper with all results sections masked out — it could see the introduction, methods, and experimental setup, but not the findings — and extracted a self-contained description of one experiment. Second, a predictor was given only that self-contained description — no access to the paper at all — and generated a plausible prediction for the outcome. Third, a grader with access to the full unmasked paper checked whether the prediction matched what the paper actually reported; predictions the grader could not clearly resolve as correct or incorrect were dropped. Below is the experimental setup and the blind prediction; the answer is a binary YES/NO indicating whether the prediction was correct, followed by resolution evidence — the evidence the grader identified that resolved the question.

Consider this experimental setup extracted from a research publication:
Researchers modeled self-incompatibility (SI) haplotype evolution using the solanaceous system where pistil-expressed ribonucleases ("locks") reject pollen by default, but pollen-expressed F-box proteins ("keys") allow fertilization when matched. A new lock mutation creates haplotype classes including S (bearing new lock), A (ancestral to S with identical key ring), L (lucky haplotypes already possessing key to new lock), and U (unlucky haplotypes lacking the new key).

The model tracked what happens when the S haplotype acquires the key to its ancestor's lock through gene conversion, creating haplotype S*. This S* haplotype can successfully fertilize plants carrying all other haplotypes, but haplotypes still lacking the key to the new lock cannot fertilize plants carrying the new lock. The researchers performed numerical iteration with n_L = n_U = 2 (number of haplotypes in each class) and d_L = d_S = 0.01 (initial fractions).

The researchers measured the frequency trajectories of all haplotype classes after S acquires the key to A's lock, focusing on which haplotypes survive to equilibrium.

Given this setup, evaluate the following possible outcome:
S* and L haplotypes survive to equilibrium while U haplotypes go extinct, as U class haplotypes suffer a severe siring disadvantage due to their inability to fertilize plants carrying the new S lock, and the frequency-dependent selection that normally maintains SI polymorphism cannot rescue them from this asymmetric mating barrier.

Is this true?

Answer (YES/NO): YES